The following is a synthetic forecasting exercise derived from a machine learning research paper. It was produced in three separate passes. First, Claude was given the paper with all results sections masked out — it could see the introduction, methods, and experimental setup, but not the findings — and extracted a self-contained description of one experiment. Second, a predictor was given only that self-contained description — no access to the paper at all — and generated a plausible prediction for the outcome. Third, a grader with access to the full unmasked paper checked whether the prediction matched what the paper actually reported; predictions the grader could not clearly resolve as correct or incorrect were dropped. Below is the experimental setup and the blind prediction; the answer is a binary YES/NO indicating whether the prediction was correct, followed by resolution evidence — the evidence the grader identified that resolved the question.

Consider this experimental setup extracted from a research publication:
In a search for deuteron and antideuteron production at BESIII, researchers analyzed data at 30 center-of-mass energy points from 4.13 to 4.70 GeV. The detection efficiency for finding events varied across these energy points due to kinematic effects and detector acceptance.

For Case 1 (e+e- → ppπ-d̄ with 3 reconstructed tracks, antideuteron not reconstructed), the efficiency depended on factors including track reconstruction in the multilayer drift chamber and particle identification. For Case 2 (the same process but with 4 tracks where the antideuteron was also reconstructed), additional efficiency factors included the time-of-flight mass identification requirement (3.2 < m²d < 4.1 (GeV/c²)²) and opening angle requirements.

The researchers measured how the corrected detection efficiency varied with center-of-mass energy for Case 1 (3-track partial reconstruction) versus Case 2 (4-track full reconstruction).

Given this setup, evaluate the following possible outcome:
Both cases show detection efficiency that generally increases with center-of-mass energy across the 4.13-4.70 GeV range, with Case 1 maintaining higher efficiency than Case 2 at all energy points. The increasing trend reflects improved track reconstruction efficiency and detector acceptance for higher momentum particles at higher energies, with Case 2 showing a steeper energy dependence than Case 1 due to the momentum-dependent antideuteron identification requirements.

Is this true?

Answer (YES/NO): NO